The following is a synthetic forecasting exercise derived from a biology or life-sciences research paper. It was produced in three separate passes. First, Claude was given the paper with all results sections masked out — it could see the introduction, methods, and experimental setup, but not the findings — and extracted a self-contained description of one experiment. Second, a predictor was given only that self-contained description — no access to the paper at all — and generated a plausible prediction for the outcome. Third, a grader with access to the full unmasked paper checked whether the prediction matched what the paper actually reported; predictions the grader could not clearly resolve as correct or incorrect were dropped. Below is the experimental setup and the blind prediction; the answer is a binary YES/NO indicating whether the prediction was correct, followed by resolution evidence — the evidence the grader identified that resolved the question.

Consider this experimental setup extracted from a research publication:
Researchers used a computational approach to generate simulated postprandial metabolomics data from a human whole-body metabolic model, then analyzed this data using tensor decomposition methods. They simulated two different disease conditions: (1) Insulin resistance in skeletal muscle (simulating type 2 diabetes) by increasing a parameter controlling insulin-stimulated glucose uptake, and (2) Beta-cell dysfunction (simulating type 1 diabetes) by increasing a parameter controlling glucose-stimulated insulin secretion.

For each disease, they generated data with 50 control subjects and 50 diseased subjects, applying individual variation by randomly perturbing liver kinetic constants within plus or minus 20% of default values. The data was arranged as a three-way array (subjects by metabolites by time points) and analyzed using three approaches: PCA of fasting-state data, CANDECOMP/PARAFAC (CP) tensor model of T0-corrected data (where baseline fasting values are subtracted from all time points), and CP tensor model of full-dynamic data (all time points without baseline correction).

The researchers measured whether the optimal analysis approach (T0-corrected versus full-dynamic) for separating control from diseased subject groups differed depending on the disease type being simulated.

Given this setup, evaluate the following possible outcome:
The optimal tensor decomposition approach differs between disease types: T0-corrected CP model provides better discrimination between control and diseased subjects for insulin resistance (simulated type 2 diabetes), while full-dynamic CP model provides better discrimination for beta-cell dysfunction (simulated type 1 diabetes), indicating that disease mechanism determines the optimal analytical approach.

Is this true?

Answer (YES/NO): YES